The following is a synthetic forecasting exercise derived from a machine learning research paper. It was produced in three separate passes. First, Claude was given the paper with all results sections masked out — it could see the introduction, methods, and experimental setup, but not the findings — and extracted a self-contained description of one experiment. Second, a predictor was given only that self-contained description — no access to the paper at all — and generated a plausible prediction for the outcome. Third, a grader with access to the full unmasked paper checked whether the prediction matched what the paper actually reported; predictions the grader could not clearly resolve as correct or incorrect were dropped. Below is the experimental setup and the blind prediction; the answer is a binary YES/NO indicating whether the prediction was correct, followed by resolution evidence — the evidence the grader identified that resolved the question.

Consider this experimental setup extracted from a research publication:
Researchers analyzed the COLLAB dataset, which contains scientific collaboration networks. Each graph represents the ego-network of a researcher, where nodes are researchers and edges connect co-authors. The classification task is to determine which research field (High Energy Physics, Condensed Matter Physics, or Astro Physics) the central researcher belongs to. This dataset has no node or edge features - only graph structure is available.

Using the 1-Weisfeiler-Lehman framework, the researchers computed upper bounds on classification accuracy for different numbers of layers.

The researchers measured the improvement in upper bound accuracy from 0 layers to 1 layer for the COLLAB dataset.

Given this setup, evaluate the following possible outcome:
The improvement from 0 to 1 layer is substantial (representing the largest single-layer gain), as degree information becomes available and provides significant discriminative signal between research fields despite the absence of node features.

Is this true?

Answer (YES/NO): YES